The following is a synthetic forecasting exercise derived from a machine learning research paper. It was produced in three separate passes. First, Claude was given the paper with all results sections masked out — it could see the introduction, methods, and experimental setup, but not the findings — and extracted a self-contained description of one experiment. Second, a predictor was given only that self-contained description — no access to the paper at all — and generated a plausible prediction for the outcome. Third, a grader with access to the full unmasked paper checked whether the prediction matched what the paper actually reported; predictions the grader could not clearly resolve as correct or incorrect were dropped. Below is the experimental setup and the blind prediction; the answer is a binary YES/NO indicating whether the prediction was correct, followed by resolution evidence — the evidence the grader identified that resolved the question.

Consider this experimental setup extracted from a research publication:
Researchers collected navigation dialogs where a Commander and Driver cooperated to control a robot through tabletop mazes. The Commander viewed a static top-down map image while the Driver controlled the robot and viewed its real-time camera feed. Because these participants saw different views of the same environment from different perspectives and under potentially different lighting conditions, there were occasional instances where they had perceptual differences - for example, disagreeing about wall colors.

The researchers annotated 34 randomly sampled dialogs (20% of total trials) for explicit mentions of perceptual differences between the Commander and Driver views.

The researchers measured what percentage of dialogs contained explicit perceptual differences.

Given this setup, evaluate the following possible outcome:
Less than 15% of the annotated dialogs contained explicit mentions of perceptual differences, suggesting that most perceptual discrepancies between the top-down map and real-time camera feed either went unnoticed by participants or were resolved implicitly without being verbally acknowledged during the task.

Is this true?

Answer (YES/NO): YES